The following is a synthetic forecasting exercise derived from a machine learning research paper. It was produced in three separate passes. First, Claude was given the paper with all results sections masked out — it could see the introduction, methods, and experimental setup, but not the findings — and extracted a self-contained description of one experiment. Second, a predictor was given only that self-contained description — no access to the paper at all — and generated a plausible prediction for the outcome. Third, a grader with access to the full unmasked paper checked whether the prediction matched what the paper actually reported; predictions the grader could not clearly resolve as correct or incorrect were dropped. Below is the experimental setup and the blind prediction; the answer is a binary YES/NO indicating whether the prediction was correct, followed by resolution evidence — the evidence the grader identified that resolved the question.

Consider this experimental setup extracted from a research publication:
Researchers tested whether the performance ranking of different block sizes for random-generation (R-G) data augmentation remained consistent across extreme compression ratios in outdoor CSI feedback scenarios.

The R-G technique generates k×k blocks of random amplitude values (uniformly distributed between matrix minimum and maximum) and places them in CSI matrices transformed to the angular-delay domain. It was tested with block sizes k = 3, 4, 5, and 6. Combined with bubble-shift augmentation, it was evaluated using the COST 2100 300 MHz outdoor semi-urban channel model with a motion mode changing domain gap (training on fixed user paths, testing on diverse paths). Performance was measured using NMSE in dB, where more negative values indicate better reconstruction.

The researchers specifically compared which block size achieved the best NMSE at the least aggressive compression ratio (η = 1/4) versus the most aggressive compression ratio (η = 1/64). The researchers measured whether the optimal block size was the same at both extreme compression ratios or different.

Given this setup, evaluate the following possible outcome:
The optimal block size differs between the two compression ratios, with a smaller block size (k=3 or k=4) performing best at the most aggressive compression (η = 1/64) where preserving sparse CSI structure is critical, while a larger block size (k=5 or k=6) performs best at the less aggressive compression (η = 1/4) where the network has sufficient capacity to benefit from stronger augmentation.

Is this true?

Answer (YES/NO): NO